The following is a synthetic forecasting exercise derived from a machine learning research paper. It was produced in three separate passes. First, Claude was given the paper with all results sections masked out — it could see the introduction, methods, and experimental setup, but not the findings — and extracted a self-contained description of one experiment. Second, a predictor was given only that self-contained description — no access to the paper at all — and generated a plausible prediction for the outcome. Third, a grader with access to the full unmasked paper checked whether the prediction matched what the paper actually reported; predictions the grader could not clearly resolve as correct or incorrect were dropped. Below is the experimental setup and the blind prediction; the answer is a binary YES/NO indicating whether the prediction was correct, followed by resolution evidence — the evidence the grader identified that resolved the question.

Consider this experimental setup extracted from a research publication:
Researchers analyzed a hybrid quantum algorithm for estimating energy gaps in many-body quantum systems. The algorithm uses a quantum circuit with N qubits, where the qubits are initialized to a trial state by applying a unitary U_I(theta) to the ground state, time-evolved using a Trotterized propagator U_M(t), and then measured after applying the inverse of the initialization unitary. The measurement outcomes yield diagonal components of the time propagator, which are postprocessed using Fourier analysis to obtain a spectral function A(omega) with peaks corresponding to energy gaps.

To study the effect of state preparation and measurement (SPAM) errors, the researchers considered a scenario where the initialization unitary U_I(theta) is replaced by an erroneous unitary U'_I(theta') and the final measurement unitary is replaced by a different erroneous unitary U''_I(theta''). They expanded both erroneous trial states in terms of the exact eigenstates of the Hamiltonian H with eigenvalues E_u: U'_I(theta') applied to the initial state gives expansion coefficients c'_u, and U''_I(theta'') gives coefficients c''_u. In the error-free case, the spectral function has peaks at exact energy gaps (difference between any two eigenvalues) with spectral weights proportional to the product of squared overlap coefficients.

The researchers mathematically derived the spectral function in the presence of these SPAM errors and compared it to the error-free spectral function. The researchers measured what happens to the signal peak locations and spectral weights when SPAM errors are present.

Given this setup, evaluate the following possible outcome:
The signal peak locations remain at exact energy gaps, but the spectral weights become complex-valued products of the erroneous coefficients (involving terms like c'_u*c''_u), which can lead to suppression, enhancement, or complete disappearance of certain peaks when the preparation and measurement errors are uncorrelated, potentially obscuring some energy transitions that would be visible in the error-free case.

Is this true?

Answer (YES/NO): NO